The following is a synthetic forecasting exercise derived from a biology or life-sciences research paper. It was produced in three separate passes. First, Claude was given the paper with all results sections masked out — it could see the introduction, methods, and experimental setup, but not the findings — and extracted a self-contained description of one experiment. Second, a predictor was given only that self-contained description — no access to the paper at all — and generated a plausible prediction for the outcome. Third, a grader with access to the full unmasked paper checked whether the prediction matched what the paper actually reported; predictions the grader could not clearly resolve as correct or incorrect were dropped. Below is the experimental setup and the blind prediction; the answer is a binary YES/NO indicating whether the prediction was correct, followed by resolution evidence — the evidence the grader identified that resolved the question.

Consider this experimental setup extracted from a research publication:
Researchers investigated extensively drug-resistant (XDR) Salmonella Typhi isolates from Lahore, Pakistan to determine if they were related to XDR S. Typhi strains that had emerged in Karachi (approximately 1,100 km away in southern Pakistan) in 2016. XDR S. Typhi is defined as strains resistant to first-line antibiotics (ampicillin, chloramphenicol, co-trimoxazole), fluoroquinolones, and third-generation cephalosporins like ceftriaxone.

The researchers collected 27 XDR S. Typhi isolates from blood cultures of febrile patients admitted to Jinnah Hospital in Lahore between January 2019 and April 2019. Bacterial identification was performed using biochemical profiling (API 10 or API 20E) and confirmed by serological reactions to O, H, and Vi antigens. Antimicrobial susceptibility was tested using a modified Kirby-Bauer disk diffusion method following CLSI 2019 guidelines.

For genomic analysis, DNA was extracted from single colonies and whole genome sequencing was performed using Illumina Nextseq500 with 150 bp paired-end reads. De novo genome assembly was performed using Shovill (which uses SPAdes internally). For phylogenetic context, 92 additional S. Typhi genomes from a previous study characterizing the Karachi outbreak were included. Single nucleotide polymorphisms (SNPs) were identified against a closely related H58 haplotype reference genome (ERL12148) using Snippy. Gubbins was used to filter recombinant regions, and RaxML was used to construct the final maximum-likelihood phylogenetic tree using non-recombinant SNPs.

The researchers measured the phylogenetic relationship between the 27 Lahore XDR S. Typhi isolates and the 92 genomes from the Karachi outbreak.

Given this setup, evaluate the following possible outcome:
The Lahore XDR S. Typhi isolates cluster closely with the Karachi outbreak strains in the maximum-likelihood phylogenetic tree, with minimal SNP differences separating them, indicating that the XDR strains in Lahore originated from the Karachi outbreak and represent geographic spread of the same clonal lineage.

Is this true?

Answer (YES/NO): YES